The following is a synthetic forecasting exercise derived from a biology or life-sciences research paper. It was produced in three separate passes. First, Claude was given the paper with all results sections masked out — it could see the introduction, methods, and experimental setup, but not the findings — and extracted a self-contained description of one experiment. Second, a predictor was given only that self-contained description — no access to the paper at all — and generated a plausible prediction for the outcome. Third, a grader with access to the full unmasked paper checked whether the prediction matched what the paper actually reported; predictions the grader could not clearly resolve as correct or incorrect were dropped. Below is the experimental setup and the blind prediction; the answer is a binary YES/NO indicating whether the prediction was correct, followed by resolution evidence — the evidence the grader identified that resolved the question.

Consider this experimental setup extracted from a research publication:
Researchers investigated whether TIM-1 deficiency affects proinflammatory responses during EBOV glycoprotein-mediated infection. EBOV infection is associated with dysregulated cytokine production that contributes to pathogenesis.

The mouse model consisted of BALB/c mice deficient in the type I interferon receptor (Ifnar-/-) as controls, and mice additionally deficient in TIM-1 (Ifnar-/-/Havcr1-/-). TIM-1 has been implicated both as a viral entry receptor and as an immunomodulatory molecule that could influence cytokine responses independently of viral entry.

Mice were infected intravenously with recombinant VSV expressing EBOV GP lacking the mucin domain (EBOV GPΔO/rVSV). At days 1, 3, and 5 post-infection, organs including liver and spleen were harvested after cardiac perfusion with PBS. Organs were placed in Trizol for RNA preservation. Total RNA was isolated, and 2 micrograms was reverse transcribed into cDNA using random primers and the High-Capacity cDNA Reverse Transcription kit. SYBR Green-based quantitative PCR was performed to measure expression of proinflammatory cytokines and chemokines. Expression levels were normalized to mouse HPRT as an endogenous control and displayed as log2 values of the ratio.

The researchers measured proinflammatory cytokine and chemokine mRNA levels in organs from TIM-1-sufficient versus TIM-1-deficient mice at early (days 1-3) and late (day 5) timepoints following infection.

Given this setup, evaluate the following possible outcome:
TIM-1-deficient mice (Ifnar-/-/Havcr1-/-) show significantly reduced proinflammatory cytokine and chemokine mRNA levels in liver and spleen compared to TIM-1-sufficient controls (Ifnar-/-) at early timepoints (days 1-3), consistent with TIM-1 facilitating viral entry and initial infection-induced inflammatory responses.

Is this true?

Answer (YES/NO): NO